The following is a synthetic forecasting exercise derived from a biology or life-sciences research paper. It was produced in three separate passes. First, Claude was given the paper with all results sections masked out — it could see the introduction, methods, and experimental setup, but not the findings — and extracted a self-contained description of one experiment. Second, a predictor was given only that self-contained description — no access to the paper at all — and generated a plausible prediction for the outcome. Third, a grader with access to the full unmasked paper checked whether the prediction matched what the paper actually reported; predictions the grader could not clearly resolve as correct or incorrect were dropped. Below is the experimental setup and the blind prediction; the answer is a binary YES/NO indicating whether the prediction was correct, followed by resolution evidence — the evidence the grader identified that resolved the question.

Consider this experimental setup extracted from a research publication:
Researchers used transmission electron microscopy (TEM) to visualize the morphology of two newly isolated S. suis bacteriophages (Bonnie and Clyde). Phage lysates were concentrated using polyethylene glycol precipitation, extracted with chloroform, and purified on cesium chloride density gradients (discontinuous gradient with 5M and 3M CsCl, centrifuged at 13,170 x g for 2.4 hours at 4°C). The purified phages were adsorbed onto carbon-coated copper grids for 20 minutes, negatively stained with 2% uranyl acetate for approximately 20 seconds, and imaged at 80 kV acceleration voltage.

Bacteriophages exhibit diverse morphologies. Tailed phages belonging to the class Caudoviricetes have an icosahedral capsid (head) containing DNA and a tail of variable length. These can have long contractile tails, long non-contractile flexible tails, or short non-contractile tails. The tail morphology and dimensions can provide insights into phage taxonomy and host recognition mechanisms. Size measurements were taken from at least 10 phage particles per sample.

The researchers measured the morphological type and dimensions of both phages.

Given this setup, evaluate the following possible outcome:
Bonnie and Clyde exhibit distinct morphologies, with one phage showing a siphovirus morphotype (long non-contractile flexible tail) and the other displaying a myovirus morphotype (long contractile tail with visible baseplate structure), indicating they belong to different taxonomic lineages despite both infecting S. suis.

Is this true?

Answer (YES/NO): NO